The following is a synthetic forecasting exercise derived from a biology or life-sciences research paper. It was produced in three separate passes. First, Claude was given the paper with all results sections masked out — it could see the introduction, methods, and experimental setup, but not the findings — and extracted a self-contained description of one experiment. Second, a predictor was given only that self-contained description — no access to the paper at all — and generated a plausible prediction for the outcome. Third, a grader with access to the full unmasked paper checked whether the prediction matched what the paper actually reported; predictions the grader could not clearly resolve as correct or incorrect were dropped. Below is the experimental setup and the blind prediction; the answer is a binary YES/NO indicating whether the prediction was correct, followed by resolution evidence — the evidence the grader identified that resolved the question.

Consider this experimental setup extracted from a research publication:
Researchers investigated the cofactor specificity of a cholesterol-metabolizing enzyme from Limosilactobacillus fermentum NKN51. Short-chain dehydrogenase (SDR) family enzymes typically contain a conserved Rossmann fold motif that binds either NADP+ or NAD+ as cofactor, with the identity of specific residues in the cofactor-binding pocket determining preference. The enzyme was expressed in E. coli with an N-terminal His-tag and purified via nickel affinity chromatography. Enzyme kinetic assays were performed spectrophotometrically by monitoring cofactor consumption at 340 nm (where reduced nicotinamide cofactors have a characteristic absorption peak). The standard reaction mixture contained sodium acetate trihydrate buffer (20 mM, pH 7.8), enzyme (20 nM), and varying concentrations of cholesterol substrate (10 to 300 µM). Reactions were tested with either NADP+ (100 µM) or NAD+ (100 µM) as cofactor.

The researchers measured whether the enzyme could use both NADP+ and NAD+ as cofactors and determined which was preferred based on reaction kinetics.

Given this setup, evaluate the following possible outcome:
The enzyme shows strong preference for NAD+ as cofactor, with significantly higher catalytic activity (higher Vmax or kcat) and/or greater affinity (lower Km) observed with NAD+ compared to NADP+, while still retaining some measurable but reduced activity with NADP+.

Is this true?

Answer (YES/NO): NO